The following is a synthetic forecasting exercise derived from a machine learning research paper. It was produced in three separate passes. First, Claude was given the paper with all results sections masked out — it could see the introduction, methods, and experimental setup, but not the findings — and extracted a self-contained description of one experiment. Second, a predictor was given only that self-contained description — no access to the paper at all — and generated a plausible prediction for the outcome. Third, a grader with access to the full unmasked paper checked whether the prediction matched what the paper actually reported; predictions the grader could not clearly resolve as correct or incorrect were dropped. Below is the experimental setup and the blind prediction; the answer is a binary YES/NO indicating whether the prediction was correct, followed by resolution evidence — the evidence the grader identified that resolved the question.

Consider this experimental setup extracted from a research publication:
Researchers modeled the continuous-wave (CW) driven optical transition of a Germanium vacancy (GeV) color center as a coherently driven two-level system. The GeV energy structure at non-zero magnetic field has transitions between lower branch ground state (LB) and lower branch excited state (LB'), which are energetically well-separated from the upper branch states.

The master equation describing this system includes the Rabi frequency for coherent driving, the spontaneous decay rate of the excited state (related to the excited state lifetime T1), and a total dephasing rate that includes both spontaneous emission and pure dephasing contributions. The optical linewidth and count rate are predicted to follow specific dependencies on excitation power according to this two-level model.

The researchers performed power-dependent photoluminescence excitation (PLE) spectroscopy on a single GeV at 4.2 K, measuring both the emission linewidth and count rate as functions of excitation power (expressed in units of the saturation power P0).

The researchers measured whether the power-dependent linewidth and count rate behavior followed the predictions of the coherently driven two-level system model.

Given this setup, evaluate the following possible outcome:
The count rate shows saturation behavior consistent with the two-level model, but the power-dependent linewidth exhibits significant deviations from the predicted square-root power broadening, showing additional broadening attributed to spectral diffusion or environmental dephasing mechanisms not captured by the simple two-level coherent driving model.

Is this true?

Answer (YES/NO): NO